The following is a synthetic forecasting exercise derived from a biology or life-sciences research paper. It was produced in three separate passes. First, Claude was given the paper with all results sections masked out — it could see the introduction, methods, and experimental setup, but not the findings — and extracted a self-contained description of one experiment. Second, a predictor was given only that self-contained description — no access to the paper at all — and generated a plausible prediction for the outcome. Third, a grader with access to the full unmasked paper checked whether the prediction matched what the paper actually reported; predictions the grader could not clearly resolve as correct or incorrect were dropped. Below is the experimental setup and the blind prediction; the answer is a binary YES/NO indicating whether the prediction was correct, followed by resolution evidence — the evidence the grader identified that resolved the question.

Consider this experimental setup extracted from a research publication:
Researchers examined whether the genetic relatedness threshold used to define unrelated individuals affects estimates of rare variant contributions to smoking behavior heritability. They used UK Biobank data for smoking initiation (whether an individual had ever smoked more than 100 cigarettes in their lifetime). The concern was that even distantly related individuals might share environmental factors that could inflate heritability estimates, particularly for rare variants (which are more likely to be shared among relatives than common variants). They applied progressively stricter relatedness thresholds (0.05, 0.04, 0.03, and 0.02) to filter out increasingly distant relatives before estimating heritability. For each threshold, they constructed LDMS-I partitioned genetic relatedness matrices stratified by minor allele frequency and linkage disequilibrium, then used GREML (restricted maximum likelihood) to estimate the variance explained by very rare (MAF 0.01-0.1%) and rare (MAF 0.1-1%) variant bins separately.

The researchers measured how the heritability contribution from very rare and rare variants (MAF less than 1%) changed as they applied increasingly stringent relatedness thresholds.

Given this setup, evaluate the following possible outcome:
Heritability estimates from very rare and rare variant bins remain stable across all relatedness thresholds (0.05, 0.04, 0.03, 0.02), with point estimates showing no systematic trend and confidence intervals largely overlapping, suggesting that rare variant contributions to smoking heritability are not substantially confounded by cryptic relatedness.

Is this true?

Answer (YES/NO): YES